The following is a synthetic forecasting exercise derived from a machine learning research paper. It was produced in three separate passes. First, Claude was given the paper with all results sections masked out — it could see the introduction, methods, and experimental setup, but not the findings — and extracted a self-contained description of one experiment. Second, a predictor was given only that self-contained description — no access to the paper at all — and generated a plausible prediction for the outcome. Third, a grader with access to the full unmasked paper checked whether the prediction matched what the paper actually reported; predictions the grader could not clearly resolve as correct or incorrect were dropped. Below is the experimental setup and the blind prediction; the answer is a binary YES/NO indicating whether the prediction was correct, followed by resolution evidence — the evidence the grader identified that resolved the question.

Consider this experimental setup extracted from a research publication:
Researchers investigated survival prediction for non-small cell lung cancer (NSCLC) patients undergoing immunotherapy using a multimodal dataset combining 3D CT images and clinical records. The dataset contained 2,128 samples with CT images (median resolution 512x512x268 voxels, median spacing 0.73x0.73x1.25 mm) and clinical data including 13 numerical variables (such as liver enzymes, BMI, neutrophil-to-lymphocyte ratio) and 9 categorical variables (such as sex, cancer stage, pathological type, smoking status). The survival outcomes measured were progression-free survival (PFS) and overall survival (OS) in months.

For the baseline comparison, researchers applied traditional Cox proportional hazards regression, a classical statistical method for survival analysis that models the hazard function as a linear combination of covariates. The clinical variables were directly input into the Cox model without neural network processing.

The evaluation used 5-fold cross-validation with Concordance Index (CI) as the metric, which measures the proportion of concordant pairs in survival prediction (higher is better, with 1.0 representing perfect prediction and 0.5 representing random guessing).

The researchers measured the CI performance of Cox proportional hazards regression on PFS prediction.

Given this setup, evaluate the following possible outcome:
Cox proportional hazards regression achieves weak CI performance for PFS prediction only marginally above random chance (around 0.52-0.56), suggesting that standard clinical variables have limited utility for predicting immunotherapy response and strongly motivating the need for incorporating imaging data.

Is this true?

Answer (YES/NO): NO